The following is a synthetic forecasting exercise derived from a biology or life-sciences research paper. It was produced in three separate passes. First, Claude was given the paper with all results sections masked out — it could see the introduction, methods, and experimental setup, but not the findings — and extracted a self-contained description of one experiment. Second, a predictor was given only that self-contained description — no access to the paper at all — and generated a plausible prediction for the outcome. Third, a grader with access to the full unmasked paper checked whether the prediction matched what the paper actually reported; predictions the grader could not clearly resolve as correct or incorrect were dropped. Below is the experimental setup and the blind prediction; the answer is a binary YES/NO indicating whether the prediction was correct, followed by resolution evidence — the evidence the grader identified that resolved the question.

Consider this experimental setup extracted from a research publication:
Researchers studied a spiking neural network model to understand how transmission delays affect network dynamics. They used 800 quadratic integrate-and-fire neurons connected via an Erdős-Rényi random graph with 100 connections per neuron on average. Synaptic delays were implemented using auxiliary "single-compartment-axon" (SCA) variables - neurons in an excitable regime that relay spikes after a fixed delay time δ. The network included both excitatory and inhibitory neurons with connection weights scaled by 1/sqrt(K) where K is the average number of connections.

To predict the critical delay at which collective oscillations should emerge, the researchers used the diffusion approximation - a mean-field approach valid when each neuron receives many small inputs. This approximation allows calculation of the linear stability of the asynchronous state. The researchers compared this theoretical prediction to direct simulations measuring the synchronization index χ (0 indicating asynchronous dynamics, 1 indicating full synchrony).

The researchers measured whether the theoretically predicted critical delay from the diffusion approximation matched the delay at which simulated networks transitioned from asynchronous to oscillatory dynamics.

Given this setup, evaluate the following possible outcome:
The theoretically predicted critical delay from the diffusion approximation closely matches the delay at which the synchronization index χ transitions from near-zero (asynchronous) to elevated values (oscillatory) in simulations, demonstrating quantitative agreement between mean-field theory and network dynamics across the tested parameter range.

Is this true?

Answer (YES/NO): YES